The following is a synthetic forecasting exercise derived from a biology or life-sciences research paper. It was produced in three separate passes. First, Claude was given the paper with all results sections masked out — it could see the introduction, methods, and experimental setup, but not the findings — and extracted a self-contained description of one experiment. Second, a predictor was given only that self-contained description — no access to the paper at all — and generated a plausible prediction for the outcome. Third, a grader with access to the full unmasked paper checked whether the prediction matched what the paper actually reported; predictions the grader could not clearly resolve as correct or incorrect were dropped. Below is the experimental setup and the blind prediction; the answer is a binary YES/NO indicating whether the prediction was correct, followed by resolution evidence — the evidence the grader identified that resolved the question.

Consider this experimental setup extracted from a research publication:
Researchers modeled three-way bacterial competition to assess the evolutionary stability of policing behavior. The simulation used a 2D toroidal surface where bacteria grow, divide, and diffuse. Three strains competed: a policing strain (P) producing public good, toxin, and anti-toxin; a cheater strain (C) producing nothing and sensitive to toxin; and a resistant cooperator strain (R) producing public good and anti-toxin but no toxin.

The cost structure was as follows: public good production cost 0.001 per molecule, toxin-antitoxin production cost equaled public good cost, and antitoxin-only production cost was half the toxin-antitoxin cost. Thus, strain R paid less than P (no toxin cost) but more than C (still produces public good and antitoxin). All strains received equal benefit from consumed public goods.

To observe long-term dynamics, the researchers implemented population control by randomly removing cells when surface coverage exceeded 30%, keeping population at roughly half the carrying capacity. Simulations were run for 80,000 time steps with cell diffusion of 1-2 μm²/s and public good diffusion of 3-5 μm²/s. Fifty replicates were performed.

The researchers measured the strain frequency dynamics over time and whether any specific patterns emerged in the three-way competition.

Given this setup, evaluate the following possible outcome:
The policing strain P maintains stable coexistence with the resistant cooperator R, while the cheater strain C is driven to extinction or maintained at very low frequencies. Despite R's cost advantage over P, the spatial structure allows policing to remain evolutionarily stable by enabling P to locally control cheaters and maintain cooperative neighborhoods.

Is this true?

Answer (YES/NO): NO